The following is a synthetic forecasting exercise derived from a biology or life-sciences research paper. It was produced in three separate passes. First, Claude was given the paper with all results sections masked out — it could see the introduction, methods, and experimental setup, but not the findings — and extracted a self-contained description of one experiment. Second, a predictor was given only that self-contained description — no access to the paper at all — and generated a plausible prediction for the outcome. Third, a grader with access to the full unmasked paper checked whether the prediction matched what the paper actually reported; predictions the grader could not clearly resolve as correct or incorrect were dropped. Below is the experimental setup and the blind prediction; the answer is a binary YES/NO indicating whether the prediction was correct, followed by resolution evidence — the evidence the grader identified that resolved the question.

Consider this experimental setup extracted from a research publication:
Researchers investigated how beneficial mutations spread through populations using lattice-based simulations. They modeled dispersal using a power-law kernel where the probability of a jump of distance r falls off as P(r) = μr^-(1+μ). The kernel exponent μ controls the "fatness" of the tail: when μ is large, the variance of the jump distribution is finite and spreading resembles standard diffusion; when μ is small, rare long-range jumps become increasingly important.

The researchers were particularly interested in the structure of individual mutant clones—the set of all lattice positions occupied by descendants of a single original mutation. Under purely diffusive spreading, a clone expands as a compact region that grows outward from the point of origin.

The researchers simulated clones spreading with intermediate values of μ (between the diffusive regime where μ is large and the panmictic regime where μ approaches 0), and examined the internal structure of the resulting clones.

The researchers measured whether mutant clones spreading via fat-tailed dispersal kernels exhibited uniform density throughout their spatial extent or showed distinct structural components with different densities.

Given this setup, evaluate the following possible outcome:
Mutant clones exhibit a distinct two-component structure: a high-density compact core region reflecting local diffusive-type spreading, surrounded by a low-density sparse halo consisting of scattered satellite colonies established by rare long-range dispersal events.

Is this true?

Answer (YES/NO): YES